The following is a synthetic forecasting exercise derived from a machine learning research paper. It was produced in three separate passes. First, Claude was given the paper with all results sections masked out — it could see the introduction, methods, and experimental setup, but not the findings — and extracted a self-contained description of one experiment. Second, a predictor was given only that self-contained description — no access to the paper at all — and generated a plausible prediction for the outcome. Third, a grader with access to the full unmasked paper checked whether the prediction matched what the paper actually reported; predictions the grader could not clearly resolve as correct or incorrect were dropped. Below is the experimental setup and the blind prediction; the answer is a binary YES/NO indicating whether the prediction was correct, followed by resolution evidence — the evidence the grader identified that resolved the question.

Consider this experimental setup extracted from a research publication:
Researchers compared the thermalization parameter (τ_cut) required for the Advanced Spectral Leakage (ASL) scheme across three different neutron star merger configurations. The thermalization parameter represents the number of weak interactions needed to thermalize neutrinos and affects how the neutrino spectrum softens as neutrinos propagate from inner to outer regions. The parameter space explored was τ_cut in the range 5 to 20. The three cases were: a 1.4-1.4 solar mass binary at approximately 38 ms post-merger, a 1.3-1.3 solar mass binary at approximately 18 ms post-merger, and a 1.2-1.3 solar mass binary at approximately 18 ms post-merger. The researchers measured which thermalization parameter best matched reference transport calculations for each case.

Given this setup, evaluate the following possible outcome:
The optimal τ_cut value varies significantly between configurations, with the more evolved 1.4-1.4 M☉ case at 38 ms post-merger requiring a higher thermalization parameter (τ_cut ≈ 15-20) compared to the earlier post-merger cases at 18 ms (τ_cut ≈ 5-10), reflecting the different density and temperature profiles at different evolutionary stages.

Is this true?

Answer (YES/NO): NO